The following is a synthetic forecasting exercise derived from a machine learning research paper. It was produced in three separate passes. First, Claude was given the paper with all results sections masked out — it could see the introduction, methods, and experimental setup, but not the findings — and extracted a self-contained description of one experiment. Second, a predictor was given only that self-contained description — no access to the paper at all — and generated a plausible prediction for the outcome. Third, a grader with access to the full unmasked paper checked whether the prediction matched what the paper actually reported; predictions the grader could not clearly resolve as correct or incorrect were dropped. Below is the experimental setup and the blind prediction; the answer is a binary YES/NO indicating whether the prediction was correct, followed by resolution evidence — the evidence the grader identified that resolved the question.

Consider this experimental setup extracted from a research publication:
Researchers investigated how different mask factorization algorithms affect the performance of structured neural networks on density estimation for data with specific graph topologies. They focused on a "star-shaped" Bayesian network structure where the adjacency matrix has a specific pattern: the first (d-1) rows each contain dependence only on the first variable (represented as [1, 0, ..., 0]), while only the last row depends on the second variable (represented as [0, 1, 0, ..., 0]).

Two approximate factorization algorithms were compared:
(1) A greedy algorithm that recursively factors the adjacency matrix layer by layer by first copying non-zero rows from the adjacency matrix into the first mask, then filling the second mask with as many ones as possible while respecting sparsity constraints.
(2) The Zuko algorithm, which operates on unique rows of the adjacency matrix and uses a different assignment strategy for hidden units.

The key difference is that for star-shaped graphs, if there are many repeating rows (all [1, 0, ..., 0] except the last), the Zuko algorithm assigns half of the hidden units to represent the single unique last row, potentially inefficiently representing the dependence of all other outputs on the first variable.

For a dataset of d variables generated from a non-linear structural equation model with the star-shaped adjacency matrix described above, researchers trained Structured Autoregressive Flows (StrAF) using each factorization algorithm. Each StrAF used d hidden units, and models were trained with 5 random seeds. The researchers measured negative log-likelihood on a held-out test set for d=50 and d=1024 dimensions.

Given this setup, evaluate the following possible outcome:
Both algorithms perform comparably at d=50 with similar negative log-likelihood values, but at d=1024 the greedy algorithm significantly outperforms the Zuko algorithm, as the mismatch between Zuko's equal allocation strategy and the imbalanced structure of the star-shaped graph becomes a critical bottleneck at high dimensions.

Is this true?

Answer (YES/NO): NO